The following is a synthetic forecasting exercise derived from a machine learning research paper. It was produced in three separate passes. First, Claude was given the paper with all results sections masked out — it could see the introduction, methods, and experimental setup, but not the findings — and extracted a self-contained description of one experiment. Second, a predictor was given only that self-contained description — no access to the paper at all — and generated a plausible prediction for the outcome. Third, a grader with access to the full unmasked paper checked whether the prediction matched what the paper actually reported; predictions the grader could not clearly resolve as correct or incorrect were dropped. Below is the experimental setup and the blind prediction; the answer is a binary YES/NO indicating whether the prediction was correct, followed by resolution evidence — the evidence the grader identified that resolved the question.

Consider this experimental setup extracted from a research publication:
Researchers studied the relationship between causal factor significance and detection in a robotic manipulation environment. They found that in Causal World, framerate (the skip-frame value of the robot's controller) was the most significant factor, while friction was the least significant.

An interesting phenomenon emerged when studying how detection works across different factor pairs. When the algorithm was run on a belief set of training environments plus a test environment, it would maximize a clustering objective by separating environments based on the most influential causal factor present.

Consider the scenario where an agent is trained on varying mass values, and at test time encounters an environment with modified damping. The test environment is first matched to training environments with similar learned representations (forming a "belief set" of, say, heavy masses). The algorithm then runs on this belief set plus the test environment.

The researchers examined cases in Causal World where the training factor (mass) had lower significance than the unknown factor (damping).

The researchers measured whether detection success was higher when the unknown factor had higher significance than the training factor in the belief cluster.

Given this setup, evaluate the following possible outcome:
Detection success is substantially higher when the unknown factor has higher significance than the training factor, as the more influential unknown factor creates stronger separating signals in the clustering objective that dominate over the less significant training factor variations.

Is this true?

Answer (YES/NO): YES